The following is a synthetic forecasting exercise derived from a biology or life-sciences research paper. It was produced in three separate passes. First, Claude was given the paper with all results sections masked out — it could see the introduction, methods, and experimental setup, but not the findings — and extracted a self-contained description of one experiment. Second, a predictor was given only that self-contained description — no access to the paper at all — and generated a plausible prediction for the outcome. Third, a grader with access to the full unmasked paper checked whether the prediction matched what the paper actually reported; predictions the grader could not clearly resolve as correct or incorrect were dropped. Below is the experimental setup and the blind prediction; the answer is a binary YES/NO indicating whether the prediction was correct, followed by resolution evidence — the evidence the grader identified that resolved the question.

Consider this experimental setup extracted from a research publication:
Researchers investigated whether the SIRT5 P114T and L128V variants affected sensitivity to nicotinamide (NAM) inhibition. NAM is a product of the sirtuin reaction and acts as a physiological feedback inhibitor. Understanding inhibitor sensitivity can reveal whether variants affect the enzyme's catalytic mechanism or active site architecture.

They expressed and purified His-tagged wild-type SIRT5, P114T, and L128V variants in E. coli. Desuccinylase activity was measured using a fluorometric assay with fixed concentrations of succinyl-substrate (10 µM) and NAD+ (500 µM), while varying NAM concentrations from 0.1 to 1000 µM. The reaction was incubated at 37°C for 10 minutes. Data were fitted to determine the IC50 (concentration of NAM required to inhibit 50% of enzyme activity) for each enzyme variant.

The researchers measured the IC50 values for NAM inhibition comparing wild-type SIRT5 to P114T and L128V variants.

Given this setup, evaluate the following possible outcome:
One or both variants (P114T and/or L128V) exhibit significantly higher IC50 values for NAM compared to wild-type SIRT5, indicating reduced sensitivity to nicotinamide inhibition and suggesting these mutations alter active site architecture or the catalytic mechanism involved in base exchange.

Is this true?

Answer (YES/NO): NO